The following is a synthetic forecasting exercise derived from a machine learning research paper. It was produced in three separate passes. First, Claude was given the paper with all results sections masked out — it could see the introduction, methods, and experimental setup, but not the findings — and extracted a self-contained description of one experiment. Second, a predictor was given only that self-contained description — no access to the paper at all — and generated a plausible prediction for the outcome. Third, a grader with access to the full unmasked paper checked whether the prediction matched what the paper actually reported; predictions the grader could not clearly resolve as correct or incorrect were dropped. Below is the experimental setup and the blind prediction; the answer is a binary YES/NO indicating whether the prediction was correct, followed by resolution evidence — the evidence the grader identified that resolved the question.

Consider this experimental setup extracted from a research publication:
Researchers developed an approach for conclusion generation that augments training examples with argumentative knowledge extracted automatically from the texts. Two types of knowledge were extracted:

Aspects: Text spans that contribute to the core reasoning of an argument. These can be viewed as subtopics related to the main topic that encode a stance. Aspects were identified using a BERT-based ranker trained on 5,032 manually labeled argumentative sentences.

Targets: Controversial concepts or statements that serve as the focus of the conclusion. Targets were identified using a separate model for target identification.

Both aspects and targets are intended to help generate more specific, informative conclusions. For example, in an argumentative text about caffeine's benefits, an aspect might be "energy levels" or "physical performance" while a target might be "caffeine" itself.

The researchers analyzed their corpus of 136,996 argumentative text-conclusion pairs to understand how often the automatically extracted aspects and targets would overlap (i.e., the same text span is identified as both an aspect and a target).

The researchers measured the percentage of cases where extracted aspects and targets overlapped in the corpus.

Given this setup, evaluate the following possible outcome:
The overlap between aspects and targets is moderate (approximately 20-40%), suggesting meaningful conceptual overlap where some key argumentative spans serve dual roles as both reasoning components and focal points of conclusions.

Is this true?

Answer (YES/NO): YES